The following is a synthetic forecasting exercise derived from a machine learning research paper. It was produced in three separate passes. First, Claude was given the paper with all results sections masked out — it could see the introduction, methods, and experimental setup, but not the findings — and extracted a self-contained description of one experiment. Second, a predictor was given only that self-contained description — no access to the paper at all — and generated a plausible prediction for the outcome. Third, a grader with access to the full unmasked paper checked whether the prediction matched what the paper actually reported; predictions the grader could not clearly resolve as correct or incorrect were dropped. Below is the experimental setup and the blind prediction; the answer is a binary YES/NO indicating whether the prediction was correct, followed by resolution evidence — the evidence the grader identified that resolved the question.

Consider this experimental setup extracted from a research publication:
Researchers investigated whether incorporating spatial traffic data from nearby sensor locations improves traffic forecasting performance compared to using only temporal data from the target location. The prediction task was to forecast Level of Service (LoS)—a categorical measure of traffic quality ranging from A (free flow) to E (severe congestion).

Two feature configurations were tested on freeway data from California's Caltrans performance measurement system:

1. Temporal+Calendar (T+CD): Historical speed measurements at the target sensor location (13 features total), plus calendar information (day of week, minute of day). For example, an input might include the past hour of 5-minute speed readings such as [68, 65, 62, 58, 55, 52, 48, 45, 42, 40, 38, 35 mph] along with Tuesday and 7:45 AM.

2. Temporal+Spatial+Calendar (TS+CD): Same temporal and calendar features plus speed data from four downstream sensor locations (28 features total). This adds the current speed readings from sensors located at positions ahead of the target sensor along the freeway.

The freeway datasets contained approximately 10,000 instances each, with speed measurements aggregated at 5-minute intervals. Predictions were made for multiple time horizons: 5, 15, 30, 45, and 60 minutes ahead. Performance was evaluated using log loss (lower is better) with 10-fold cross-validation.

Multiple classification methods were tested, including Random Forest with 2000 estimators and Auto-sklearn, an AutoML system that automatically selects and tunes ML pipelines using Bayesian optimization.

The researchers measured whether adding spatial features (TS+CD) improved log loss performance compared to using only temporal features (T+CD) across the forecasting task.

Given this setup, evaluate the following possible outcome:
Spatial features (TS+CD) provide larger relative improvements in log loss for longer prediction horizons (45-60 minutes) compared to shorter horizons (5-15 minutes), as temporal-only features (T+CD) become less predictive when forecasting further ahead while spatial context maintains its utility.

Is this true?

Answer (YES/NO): YES